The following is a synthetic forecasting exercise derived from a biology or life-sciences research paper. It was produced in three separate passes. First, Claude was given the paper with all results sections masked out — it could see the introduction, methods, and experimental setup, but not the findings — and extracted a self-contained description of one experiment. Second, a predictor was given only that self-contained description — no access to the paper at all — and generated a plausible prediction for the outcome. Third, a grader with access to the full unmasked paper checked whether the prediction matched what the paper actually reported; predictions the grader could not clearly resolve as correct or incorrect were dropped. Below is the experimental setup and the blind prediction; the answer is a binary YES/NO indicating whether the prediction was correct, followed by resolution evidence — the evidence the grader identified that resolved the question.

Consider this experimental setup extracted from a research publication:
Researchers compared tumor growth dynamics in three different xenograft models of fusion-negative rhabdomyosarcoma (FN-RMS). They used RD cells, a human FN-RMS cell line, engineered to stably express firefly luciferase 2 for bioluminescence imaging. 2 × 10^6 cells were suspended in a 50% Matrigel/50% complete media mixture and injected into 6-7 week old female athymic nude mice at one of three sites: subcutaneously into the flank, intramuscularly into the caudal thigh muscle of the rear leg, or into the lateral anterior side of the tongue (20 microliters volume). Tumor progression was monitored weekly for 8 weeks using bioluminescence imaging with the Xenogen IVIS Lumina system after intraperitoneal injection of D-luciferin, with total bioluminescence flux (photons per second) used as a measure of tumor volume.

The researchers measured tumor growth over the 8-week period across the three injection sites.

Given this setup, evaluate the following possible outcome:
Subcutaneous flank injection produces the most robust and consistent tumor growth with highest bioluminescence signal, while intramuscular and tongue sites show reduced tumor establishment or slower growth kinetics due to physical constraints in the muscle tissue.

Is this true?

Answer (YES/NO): NO